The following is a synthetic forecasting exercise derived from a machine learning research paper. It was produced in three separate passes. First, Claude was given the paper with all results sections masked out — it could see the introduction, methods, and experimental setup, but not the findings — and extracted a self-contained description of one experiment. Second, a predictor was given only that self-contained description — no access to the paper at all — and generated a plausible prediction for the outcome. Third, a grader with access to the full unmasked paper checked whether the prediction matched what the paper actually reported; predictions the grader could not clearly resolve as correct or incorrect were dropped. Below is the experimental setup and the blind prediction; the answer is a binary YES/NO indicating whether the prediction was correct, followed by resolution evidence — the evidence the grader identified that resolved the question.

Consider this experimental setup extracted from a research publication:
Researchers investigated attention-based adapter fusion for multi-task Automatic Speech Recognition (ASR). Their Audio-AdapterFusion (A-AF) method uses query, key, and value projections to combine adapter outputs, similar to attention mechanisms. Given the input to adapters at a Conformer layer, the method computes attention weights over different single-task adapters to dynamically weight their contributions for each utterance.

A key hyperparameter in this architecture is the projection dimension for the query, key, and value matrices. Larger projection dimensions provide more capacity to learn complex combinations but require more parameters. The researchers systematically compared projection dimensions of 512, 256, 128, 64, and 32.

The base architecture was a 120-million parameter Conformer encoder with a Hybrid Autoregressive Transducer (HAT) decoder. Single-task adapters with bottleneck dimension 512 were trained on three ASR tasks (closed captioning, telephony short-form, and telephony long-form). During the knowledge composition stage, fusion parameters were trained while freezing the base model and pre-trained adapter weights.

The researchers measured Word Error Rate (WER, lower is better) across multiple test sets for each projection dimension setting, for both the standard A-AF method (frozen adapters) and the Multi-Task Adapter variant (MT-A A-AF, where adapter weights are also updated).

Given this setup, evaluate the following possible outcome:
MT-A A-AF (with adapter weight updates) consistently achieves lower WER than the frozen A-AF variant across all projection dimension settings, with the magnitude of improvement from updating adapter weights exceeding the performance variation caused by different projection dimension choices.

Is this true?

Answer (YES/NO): NO